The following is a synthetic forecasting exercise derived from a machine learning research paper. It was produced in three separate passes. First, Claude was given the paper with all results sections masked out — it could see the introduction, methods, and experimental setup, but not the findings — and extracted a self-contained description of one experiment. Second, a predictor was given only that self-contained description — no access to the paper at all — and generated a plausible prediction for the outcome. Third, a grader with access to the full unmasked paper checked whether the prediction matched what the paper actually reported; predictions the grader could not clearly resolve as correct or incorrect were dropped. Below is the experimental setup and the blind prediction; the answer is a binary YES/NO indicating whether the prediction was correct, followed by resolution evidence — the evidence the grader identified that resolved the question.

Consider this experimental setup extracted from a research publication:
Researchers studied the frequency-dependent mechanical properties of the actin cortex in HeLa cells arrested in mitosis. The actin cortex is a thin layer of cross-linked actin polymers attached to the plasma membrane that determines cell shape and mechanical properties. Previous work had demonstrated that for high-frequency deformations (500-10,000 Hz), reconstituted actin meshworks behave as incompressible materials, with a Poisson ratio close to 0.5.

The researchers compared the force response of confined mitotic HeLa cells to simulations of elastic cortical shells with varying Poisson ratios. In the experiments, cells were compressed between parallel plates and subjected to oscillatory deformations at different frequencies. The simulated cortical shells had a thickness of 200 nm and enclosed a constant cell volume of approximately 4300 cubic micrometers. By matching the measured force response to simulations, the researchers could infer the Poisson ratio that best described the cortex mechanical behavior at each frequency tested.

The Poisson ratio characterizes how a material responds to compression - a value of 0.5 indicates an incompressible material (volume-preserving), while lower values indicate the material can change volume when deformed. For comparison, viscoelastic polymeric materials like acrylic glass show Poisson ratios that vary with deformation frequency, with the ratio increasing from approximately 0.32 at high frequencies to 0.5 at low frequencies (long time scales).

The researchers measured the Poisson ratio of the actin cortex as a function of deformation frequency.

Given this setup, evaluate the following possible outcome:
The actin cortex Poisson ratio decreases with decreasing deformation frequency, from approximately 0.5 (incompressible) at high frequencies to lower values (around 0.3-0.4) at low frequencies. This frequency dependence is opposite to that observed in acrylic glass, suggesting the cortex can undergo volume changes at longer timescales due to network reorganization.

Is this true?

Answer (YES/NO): NO